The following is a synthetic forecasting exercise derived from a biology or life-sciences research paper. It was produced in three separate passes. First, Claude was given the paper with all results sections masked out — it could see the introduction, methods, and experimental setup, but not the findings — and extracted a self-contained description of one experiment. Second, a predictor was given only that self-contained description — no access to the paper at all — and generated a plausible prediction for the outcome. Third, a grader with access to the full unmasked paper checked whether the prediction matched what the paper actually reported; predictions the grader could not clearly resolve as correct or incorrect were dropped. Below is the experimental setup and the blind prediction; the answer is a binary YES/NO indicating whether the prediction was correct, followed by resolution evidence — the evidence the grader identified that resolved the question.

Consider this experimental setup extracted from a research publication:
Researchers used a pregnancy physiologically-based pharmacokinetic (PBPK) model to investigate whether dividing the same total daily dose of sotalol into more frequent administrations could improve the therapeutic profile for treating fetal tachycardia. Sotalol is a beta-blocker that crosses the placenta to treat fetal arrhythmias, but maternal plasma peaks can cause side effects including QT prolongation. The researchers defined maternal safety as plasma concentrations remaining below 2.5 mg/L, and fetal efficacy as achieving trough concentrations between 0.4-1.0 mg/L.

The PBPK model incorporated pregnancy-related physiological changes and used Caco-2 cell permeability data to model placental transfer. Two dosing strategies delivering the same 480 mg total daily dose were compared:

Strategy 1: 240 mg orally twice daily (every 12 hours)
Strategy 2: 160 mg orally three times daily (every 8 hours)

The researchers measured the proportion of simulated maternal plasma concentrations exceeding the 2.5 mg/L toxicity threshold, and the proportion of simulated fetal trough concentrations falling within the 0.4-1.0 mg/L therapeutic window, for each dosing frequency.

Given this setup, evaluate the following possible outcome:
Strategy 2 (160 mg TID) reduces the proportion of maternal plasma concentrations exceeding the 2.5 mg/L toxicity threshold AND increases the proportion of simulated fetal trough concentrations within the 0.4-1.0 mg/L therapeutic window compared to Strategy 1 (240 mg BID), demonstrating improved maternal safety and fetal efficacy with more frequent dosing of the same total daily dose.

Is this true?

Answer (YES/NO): YES